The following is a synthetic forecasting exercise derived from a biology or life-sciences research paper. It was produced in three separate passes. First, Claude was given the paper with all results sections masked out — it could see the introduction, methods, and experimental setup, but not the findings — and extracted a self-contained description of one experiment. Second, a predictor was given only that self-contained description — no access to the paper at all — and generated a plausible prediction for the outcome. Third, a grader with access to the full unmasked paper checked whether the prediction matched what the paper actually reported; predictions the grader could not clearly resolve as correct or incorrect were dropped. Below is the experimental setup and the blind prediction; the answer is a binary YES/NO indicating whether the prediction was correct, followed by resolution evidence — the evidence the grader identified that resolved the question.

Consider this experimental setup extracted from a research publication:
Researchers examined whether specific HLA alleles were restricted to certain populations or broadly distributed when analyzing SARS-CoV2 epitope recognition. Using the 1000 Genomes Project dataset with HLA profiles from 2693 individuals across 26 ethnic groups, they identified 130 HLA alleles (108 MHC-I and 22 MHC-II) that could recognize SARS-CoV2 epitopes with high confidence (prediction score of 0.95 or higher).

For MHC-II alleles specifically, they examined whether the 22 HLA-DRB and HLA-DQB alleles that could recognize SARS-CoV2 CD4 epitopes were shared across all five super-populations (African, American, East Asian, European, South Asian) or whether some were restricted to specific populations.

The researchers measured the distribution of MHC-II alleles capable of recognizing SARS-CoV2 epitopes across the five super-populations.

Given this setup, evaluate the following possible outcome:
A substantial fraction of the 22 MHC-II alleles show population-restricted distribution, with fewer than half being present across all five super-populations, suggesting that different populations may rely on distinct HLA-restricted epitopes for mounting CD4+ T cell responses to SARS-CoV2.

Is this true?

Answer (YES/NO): YES